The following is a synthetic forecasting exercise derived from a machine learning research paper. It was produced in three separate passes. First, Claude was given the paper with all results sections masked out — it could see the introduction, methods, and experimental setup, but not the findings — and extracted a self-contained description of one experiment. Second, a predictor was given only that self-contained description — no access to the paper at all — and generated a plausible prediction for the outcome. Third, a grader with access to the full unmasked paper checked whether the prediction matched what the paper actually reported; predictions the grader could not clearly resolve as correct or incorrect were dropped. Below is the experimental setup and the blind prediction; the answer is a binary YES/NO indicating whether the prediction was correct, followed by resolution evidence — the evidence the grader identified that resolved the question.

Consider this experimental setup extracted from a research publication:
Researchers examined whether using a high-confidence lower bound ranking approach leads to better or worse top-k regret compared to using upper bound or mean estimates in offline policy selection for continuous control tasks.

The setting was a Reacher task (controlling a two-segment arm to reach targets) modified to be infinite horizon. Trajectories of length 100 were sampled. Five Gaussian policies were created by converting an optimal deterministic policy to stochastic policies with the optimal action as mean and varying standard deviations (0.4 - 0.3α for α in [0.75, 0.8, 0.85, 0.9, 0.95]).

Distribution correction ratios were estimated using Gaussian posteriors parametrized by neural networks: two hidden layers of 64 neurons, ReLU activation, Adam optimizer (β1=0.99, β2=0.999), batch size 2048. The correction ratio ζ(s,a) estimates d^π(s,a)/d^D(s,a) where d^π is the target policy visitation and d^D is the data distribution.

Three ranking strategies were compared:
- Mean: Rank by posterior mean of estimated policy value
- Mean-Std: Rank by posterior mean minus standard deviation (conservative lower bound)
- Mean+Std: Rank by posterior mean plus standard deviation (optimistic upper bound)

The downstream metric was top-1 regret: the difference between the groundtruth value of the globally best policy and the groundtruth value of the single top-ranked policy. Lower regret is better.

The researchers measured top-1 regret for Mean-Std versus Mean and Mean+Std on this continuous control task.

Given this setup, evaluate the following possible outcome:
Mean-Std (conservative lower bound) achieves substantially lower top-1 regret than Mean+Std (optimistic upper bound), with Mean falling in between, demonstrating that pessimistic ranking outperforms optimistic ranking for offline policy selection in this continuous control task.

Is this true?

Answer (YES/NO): NO